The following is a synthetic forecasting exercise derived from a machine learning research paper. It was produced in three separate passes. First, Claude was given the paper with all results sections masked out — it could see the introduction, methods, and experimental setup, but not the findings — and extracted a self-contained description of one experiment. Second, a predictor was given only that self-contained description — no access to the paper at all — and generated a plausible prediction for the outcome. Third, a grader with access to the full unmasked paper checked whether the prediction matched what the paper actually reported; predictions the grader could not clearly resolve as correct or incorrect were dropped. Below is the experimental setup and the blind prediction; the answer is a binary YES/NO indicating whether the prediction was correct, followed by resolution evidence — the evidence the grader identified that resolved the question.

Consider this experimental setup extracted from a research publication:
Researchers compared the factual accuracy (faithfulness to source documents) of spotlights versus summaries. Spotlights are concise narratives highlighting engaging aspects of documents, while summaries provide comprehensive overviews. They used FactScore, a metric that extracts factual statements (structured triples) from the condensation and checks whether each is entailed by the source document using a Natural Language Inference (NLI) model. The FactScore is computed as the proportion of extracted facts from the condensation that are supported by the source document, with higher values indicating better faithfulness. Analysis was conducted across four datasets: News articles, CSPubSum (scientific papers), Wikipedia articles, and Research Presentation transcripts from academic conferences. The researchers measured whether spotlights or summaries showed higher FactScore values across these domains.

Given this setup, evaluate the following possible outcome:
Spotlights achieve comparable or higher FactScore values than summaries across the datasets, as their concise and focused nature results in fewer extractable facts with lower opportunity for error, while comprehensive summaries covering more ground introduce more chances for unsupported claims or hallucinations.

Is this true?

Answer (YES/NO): NO